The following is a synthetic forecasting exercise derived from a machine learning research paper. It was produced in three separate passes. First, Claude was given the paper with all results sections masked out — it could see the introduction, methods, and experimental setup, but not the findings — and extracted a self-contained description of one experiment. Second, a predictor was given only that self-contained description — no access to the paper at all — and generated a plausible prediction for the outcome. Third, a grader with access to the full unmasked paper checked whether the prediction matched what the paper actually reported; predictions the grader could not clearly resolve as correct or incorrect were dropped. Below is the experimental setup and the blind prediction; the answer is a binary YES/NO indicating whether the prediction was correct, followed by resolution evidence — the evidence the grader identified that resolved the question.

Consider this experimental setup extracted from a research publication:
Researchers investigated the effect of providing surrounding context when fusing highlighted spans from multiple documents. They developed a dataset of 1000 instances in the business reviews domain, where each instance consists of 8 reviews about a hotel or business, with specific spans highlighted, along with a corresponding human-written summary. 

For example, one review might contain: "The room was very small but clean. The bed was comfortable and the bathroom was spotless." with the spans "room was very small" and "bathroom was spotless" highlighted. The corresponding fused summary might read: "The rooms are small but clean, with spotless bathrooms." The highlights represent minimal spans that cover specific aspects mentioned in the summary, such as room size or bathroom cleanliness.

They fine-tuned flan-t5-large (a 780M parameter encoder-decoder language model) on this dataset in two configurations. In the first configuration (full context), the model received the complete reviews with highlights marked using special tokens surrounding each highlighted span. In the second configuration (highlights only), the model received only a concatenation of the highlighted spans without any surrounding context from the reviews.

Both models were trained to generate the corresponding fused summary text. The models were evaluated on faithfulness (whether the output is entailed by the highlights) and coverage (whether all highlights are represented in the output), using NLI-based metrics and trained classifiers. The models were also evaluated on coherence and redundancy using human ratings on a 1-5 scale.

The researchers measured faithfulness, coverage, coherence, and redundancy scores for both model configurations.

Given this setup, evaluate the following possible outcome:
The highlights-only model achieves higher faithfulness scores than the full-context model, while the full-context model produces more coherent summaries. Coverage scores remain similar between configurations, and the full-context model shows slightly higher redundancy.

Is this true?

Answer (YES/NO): NO